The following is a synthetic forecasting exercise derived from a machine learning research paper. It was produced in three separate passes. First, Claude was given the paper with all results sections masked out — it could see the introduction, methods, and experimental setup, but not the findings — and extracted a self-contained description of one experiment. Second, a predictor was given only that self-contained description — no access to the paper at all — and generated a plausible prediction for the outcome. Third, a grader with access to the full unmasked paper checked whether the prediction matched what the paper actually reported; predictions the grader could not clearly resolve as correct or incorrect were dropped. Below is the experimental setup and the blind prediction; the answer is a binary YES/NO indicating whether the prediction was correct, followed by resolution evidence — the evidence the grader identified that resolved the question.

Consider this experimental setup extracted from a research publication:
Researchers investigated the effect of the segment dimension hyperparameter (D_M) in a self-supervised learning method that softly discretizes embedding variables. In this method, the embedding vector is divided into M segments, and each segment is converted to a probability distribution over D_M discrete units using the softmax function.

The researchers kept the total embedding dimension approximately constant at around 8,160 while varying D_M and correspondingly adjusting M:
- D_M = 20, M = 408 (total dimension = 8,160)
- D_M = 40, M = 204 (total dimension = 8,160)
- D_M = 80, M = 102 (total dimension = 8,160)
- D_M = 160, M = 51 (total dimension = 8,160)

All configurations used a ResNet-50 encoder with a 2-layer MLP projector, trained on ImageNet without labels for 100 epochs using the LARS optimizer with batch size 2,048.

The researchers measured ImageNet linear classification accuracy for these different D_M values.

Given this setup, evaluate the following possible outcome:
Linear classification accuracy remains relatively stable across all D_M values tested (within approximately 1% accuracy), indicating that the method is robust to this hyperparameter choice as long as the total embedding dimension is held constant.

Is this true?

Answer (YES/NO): NO